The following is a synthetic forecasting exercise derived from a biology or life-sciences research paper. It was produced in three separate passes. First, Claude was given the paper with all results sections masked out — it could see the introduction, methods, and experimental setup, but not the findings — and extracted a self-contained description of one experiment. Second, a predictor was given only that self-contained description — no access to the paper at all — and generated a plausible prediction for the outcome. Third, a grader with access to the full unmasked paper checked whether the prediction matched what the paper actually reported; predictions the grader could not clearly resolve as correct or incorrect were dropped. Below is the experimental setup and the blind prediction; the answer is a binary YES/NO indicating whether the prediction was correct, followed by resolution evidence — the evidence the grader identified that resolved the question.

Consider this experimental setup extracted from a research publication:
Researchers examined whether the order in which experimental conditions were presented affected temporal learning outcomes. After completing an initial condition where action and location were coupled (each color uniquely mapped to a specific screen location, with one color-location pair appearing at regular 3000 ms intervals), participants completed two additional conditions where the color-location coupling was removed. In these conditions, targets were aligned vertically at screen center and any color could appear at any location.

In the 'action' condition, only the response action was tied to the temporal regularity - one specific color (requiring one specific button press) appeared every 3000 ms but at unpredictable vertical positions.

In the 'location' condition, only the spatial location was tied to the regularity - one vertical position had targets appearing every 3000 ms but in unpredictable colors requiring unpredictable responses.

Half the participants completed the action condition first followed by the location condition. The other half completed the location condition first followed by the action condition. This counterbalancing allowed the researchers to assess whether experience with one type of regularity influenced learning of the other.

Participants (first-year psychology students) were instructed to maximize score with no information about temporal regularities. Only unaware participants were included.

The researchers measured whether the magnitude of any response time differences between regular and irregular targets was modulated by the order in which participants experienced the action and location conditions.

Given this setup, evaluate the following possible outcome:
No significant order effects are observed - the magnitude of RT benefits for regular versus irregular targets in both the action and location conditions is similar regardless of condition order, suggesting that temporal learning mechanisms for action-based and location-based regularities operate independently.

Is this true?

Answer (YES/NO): YES